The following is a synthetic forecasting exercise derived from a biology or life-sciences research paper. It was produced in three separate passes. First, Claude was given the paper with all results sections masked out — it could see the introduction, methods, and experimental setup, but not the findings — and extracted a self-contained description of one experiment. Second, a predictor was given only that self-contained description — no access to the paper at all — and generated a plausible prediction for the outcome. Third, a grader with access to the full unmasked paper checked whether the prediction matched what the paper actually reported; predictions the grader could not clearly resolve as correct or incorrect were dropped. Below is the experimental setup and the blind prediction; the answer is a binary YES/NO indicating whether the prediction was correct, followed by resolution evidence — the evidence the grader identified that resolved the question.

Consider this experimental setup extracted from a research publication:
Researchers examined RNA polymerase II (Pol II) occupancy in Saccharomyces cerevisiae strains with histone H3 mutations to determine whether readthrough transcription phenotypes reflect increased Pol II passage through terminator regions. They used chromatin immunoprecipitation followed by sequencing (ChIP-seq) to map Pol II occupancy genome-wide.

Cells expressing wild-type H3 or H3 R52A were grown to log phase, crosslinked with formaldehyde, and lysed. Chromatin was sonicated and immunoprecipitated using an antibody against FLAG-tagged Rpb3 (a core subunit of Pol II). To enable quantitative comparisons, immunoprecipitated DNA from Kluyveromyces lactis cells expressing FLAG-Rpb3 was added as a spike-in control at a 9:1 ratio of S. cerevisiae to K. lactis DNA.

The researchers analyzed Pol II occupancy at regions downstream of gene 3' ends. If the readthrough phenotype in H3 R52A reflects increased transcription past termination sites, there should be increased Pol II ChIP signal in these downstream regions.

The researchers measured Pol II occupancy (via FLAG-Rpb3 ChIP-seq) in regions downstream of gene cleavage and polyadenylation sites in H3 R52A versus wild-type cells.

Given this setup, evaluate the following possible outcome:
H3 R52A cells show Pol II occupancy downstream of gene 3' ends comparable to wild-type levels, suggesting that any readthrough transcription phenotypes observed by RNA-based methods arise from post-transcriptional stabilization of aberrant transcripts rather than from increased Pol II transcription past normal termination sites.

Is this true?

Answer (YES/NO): NO